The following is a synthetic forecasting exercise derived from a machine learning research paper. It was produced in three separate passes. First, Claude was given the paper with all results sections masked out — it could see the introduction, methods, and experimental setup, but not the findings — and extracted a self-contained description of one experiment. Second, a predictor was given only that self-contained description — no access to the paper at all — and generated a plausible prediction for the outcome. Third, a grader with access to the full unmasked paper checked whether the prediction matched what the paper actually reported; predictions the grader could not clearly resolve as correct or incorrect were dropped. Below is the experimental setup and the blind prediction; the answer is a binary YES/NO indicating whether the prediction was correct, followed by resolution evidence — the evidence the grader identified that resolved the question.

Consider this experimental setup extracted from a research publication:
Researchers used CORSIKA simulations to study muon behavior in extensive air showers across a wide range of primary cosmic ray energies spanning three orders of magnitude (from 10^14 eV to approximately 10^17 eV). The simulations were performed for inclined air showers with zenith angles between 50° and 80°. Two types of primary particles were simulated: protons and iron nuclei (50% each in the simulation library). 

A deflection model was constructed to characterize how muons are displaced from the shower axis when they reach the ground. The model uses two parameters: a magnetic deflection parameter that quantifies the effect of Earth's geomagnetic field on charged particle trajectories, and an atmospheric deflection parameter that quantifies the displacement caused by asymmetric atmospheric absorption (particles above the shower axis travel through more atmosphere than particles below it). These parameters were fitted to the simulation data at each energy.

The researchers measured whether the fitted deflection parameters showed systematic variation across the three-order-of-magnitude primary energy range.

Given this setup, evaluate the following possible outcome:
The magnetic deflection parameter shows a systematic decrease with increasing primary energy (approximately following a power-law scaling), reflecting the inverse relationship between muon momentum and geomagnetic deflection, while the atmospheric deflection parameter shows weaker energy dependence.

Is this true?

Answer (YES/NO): NO